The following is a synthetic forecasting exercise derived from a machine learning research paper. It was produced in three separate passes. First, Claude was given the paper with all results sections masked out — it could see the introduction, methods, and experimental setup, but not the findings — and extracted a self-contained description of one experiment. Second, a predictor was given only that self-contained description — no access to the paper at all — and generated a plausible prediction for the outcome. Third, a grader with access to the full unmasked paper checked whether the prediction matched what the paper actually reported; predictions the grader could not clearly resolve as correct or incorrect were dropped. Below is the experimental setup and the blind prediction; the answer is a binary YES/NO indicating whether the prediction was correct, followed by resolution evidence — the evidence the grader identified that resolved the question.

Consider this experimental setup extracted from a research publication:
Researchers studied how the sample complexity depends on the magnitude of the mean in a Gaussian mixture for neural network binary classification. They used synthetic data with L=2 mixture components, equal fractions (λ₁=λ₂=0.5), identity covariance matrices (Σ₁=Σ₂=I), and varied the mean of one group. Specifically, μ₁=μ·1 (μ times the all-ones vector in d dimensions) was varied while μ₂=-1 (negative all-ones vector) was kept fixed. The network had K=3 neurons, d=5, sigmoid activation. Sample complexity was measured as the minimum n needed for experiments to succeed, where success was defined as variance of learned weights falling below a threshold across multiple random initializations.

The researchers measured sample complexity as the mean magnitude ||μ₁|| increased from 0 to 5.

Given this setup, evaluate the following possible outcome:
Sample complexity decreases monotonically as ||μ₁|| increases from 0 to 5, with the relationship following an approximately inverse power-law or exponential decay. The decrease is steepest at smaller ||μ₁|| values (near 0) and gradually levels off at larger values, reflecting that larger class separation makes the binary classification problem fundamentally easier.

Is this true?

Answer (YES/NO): NO